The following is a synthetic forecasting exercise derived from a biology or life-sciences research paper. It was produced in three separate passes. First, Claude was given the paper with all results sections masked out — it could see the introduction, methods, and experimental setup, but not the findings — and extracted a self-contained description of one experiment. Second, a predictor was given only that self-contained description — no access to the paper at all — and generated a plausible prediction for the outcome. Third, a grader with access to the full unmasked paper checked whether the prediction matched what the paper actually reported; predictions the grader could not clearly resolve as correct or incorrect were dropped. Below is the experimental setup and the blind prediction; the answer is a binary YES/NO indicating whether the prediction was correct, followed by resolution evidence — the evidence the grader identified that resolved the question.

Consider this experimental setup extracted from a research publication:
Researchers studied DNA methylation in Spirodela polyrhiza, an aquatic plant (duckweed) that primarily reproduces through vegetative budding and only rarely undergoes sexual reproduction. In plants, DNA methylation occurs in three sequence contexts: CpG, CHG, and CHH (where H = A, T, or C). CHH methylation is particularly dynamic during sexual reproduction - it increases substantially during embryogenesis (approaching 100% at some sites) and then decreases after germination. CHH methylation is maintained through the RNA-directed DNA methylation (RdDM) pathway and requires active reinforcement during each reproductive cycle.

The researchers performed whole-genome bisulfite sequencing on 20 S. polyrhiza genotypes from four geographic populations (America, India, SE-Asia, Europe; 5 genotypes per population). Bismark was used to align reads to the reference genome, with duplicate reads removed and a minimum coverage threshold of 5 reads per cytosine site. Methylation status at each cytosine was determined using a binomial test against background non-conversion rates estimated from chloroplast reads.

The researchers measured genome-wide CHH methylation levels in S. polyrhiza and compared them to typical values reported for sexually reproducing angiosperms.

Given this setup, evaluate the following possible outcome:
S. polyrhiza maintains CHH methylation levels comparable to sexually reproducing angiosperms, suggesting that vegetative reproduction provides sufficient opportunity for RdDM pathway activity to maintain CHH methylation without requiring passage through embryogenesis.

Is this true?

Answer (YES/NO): NO